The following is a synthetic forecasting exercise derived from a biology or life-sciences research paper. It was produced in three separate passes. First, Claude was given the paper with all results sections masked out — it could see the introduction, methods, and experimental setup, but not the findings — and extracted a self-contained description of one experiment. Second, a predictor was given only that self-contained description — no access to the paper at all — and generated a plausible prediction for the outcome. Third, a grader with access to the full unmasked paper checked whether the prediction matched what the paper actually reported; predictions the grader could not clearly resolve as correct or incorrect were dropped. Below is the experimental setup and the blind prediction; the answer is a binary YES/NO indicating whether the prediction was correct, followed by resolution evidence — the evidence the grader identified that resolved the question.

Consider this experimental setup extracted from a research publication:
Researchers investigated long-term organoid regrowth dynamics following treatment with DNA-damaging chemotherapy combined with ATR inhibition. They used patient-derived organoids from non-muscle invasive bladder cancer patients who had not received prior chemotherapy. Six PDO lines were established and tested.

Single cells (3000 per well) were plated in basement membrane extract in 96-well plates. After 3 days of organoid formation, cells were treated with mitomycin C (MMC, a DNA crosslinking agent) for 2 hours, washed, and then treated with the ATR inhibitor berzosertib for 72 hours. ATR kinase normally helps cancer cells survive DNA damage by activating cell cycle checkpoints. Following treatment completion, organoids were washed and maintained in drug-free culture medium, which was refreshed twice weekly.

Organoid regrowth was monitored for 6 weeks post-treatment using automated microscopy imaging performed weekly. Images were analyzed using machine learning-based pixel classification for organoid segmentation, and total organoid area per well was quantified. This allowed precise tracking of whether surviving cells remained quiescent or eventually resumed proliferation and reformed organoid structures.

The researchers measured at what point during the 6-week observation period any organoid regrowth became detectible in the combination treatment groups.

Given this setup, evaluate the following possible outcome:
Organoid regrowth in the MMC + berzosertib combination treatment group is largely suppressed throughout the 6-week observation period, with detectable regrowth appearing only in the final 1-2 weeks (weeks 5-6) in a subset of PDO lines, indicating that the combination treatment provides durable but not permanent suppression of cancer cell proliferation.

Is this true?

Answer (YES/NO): NO